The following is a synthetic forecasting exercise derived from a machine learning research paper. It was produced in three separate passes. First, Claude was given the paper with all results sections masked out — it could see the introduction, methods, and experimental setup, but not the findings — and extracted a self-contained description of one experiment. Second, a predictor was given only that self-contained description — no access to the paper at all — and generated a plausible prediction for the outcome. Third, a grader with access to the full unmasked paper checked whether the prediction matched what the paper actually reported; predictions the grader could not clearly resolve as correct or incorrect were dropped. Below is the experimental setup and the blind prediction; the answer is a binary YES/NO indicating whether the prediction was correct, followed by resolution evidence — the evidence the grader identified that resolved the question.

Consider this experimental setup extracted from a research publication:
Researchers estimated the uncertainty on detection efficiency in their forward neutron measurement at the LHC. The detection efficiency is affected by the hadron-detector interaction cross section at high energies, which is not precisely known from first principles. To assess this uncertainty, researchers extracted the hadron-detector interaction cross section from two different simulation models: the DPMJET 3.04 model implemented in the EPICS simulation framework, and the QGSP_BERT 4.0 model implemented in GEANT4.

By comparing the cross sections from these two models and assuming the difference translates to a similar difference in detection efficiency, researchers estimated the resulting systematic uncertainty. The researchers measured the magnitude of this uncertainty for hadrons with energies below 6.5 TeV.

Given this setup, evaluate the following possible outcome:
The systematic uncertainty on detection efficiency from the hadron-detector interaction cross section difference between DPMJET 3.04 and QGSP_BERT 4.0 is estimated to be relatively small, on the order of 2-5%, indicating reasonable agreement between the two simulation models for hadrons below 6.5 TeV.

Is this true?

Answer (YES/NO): NO